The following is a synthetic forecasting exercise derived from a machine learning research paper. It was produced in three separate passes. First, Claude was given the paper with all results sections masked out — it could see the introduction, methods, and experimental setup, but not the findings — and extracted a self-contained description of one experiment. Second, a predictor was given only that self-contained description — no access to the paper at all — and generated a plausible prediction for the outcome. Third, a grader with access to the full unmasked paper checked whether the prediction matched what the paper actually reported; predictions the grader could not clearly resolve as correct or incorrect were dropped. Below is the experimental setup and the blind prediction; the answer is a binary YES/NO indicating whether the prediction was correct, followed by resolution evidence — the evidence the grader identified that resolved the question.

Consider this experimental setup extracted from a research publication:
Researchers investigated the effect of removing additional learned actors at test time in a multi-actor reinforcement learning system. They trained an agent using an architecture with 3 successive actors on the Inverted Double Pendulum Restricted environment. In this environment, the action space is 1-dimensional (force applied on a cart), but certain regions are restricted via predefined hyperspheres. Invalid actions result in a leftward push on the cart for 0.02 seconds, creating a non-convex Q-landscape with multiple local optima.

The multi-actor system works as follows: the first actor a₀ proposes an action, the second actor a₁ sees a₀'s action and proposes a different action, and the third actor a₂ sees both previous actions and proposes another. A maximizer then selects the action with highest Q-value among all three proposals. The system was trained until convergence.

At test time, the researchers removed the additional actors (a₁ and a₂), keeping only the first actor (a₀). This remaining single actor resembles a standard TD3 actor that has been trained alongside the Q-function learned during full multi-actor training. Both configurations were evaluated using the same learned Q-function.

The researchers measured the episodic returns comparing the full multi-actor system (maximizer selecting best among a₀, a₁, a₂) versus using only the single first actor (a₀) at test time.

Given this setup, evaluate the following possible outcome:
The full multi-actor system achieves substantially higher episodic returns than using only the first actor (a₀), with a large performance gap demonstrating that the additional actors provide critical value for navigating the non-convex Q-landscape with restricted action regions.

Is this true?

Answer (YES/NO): YES